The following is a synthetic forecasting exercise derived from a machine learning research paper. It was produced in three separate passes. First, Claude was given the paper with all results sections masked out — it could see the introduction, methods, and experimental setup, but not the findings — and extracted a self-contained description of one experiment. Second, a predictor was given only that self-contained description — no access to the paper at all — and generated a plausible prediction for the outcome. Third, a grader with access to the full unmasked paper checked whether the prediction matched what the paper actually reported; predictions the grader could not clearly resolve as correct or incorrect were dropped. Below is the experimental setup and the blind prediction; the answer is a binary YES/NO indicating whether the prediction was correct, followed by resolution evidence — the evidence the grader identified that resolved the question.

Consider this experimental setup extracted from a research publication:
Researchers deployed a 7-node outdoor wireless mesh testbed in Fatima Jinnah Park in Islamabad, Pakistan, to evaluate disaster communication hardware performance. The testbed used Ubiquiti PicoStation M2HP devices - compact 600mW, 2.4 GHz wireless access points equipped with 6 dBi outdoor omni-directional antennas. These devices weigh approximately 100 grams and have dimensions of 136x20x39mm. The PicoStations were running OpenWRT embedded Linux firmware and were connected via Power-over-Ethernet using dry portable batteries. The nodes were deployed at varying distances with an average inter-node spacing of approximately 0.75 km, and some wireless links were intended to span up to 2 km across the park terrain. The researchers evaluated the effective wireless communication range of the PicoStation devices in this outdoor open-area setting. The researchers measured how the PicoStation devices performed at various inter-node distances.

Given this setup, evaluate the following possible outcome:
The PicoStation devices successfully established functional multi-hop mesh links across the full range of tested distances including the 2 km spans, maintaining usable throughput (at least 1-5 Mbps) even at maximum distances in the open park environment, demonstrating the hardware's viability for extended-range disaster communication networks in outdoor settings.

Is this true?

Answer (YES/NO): NO